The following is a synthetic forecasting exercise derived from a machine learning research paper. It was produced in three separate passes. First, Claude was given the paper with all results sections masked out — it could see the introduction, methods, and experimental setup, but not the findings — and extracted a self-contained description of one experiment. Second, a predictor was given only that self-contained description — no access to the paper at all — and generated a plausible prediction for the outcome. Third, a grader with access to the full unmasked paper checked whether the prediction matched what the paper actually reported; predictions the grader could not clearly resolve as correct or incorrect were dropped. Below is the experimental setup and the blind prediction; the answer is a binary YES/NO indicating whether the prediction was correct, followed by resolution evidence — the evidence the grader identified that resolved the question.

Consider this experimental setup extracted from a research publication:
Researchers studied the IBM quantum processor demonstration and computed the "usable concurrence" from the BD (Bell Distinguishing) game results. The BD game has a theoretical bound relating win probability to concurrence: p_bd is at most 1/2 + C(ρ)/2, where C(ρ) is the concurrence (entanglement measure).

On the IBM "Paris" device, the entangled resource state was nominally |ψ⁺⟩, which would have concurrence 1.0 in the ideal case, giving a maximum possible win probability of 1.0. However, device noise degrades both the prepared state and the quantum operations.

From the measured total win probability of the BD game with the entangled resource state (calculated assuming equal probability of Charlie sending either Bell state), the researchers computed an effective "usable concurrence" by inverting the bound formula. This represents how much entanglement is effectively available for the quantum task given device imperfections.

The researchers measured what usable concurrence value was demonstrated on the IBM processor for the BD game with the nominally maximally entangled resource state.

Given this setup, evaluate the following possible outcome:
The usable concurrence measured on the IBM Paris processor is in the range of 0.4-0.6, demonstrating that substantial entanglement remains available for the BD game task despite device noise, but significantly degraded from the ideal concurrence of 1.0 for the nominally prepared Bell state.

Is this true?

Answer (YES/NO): YES